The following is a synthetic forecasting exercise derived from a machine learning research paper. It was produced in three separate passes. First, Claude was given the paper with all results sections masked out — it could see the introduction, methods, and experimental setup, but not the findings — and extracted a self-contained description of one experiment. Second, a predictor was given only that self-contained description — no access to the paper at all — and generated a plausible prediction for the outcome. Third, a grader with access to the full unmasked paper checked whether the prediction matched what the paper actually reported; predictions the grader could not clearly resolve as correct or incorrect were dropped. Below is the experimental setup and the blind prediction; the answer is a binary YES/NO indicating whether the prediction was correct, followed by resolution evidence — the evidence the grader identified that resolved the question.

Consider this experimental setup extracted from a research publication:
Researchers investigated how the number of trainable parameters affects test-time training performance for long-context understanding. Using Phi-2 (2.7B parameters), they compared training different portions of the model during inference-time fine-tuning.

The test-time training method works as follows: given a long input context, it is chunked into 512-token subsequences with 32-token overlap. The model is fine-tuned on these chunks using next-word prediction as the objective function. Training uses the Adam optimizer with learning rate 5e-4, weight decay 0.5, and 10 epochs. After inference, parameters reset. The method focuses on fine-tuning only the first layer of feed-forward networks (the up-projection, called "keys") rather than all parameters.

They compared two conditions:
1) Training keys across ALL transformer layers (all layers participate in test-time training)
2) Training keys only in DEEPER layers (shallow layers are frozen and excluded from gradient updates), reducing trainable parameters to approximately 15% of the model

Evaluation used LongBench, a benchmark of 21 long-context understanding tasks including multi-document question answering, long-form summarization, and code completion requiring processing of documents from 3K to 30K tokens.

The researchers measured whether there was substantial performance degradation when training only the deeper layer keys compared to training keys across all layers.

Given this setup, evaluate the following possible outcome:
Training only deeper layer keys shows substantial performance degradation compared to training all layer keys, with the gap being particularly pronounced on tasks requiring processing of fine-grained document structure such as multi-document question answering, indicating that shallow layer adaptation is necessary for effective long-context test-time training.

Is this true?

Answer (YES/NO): NO